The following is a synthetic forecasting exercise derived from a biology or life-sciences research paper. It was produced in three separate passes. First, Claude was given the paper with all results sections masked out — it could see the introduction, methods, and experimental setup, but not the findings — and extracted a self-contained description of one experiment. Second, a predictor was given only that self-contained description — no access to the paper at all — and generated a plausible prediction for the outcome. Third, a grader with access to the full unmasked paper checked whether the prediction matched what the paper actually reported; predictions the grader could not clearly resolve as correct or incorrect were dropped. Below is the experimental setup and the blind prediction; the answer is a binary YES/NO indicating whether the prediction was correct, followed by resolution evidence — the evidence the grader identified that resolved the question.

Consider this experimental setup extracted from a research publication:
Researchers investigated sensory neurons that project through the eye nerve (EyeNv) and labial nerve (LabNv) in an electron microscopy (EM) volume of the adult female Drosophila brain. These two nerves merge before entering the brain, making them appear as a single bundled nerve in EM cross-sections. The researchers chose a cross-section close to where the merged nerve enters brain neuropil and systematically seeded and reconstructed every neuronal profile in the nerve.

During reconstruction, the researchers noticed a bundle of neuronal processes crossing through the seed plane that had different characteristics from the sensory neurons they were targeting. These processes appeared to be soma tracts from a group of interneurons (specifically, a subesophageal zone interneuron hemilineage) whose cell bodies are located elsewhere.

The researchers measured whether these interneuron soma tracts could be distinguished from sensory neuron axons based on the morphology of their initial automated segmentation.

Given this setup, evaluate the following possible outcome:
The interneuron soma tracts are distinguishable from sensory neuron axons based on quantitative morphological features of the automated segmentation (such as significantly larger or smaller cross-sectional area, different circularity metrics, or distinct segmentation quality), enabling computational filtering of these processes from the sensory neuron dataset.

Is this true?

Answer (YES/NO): NO